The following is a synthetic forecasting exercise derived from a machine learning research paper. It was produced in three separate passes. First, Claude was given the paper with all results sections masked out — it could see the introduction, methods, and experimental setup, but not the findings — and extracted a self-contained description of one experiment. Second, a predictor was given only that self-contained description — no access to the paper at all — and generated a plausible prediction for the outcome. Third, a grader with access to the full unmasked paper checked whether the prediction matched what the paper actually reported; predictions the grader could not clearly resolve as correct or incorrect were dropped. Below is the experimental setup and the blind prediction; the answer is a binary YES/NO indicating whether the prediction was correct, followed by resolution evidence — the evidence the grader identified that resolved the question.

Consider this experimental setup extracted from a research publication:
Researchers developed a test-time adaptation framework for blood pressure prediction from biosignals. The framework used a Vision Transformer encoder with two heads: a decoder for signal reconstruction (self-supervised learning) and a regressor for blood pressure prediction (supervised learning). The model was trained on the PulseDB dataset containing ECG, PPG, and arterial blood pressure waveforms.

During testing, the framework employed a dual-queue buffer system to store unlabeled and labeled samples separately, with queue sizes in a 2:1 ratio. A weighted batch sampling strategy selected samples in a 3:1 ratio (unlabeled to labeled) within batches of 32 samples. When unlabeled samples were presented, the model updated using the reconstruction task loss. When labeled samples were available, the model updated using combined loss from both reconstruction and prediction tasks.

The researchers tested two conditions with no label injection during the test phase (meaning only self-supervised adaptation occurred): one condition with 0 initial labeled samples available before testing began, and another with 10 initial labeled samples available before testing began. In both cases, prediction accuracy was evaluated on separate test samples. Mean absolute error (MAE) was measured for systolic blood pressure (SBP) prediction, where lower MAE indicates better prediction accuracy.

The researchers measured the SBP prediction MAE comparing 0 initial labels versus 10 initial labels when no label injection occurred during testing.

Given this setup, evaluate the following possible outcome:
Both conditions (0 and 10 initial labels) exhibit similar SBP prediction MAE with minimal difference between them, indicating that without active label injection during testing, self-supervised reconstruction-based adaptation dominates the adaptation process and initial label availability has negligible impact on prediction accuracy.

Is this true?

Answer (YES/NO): NO